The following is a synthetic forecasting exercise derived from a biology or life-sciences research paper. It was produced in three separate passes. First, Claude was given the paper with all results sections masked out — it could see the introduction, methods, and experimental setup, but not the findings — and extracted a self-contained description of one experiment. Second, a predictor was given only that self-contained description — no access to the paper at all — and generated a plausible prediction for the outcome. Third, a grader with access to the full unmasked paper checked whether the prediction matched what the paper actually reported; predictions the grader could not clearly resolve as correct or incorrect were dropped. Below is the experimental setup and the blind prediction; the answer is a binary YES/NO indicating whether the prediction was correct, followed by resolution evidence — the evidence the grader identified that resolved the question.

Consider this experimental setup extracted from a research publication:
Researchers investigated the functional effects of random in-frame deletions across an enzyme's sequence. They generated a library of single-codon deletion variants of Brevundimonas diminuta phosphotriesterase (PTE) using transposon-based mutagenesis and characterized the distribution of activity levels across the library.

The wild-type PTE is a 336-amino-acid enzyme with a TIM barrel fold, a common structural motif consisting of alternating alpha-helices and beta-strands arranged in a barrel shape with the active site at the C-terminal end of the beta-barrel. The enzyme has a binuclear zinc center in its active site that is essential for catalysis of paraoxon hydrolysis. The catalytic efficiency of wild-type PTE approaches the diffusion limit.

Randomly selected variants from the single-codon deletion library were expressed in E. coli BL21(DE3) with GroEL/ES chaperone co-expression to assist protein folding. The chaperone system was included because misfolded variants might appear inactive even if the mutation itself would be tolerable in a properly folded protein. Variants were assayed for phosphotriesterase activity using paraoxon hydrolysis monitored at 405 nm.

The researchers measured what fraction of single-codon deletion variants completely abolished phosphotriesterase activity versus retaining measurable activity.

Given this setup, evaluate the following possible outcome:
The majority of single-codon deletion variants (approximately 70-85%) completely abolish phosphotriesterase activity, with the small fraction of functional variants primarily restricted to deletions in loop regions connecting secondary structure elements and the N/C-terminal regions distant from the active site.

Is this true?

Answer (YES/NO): NO